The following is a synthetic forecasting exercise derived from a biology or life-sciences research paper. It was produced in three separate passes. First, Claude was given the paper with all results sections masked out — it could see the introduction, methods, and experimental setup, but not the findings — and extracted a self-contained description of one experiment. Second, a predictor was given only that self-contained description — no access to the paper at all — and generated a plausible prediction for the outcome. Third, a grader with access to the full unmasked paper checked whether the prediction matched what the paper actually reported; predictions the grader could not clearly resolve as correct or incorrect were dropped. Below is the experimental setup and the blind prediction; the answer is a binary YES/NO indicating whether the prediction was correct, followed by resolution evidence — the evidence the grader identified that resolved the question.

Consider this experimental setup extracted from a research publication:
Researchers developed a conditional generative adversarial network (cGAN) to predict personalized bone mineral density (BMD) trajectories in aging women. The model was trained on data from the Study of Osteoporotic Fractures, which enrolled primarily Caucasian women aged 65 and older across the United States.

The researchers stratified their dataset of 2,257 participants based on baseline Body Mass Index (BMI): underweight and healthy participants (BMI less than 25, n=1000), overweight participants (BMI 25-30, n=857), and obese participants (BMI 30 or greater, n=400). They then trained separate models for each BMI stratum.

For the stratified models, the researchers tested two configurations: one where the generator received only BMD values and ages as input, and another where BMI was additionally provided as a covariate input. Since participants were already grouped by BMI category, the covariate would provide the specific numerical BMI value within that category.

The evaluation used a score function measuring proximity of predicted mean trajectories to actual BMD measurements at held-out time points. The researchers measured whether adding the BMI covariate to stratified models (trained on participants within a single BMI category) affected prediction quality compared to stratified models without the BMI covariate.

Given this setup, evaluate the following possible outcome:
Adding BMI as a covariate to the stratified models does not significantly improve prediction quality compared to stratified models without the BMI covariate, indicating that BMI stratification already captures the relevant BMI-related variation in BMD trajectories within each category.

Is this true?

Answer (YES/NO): NO